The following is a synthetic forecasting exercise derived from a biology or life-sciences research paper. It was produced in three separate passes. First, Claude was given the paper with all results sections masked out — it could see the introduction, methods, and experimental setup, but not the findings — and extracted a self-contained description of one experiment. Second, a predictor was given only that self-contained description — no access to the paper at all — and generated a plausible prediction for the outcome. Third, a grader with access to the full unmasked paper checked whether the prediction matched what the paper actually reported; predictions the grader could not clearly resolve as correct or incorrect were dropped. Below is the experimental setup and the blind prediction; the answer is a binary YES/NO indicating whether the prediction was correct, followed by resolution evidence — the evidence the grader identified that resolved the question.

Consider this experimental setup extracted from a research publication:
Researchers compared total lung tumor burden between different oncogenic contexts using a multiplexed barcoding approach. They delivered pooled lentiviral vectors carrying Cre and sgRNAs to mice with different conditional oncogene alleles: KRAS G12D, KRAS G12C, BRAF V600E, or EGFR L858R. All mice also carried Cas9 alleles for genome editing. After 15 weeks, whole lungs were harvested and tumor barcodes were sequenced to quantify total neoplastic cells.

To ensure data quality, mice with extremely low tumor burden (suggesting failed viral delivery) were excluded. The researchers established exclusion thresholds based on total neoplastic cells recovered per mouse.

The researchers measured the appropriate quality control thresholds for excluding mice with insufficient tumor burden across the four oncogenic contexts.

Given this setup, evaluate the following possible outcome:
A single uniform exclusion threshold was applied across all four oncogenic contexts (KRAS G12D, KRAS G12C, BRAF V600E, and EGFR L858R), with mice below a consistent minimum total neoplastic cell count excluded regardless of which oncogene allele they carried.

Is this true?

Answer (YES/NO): NO